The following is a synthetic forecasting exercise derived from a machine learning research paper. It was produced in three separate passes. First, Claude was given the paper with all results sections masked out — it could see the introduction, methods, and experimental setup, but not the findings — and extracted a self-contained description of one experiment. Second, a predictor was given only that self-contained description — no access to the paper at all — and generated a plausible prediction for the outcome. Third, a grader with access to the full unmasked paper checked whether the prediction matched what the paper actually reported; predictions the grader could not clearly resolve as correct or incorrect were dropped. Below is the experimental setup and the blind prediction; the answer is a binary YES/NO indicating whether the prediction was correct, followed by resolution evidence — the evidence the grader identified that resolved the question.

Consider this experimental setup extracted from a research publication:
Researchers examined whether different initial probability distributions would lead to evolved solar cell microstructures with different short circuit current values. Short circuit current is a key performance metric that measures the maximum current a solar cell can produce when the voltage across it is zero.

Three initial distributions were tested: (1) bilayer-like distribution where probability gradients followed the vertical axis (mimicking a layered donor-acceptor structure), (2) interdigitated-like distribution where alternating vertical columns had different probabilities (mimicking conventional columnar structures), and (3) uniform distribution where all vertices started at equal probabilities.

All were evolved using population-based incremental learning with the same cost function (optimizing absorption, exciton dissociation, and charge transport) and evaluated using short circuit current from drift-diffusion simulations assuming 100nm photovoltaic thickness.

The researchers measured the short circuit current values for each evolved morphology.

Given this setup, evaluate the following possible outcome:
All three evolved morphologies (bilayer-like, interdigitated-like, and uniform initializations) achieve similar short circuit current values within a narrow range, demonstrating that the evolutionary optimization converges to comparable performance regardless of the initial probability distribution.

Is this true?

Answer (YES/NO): NO